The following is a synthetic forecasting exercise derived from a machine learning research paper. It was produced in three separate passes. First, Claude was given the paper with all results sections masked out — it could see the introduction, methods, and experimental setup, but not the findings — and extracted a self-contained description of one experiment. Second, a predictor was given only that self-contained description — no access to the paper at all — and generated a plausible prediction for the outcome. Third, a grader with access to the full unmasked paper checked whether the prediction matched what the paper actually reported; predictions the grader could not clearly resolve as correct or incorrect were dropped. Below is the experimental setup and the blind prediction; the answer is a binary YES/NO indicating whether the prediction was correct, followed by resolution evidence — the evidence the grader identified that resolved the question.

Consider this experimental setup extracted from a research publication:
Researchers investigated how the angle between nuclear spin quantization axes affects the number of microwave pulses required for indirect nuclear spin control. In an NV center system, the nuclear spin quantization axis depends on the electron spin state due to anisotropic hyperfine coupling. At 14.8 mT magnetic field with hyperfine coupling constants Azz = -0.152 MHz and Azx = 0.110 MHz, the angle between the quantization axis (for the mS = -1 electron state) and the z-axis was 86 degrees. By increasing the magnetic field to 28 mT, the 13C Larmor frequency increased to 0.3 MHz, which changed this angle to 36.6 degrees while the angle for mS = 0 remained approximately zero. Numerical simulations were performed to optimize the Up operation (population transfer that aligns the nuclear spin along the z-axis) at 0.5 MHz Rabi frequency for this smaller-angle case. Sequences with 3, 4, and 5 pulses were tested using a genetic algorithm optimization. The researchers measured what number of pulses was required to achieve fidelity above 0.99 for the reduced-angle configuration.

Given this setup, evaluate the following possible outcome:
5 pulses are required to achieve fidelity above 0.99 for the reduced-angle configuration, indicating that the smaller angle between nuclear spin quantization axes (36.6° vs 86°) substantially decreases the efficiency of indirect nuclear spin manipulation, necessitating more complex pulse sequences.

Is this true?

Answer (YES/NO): YES